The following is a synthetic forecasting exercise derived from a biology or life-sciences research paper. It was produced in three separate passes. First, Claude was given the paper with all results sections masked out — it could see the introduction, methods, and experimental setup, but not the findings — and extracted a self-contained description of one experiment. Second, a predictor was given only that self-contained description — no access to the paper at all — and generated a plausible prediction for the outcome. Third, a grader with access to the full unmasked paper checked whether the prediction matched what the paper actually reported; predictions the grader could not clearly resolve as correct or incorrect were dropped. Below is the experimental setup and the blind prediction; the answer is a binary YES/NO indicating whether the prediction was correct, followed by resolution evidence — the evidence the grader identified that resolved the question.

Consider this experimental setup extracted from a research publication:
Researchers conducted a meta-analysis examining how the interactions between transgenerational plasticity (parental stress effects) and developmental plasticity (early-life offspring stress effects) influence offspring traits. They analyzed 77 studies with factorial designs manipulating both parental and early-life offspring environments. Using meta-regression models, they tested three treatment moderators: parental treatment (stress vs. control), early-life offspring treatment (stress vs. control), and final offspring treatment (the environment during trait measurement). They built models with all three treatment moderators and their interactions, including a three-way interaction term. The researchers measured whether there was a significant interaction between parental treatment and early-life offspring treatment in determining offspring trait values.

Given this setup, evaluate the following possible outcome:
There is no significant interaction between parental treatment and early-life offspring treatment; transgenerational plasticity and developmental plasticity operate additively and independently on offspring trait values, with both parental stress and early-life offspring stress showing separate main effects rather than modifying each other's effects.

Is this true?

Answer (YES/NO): NO